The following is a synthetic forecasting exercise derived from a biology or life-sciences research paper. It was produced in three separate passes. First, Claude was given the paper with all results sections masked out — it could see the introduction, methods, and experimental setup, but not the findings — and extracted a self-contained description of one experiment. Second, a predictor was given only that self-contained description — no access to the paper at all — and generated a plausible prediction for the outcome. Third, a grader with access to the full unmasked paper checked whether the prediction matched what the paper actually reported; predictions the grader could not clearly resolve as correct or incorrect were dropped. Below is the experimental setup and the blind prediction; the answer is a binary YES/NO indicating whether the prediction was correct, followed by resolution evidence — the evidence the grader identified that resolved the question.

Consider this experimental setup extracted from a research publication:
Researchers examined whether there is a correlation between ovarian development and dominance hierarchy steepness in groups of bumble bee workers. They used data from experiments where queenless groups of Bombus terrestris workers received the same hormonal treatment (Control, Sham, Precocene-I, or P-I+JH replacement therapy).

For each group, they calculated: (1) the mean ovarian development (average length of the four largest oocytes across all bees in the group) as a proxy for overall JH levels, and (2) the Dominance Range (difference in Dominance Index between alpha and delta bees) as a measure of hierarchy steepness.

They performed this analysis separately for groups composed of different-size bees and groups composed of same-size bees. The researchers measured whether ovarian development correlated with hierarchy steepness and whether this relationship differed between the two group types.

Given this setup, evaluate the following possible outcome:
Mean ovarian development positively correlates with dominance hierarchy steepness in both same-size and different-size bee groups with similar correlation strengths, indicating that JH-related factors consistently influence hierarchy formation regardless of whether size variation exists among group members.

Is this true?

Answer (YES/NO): NO